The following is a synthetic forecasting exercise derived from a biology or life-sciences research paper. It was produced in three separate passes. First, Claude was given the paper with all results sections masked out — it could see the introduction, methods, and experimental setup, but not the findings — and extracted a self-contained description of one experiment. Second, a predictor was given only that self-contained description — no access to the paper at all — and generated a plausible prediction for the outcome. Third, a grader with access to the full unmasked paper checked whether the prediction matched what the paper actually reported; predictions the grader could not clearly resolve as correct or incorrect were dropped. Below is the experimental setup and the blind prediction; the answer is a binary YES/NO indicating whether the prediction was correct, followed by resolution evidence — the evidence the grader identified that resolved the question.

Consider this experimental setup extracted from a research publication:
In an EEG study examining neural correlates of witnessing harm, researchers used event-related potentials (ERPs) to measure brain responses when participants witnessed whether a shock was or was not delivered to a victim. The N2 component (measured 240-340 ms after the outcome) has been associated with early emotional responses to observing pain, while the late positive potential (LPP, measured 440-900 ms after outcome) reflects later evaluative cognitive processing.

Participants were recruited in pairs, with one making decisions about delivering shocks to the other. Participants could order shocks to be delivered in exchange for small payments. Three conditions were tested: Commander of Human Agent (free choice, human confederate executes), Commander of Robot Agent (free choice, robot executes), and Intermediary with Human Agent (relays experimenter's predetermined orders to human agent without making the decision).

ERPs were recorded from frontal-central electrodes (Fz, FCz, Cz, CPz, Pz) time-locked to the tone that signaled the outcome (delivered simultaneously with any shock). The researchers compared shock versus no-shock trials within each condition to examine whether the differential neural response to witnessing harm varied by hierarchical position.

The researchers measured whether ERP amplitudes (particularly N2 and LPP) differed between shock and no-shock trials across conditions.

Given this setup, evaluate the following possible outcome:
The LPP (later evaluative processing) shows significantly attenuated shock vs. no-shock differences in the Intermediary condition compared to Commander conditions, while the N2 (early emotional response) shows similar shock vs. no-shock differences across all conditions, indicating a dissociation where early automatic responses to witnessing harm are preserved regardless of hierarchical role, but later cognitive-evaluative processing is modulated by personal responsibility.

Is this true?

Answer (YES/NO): NO